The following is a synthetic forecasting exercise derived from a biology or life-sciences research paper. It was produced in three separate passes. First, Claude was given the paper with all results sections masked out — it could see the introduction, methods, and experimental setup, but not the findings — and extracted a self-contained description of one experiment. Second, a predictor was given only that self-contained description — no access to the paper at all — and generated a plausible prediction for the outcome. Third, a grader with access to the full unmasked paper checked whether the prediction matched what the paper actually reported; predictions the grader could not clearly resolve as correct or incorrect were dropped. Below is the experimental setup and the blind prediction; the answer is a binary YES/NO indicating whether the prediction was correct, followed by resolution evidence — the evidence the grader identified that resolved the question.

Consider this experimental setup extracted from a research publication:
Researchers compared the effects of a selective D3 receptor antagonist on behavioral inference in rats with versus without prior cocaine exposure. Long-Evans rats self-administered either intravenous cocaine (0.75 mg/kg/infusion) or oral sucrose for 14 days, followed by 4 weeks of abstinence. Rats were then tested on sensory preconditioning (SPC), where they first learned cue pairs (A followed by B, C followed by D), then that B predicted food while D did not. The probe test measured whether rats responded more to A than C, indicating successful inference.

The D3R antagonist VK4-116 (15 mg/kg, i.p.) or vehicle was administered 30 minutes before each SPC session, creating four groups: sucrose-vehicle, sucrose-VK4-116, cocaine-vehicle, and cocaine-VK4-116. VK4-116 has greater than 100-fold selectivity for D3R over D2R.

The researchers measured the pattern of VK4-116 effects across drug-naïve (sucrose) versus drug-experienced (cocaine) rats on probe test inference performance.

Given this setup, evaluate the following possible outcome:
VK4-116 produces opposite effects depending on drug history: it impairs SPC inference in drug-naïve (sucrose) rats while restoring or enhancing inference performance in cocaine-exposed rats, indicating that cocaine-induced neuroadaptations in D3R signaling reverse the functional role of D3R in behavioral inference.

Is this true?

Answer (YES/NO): YES